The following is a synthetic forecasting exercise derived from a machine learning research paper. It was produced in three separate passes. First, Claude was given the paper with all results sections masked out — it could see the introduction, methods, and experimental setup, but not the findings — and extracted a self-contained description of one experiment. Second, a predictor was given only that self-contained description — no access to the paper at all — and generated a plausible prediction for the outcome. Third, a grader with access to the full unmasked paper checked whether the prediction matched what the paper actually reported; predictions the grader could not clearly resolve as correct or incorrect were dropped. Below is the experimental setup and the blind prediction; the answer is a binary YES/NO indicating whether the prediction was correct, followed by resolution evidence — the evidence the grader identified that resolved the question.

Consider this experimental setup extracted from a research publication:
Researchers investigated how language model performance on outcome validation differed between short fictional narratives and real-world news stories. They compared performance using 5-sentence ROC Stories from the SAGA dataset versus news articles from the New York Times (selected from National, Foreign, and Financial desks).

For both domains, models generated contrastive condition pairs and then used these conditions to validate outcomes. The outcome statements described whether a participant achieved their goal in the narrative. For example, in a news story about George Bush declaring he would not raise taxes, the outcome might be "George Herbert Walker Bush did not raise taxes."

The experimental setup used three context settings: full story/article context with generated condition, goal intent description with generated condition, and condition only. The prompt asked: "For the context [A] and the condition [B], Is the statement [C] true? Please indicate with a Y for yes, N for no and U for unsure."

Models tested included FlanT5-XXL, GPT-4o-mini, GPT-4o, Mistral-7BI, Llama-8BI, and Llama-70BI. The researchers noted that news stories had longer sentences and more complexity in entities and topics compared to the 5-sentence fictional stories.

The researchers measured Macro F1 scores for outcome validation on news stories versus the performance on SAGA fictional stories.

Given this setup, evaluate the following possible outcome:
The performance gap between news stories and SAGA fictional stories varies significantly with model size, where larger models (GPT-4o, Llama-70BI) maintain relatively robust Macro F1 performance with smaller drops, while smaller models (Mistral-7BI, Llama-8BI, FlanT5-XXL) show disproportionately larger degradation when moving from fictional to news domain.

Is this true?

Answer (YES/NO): NO